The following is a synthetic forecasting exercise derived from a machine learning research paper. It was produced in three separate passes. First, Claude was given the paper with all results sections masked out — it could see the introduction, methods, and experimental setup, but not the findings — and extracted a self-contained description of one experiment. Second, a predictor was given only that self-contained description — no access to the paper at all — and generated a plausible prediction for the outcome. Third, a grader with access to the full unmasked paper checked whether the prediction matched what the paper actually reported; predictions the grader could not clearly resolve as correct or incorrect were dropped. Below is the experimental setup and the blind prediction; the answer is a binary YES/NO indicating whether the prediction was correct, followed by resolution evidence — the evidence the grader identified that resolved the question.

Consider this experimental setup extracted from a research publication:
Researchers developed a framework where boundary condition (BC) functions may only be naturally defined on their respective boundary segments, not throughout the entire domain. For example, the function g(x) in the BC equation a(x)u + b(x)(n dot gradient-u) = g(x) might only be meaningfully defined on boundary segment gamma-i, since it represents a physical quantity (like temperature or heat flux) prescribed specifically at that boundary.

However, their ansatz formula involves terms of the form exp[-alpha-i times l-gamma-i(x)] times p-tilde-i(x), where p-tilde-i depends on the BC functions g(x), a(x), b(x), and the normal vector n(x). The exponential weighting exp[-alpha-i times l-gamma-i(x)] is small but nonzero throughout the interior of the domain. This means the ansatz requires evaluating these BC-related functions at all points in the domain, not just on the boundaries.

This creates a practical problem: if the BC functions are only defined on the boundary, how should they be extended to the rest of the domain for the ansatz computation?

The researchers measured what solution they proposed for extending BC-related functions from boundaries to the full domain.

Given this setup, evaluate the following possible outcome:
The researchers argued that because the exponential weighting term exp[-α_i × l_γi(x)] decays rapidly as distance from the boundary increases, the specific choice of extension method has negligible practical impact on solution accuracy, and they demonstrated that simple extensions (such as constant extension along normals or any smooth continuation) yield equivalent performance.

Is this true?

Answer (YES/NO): NO